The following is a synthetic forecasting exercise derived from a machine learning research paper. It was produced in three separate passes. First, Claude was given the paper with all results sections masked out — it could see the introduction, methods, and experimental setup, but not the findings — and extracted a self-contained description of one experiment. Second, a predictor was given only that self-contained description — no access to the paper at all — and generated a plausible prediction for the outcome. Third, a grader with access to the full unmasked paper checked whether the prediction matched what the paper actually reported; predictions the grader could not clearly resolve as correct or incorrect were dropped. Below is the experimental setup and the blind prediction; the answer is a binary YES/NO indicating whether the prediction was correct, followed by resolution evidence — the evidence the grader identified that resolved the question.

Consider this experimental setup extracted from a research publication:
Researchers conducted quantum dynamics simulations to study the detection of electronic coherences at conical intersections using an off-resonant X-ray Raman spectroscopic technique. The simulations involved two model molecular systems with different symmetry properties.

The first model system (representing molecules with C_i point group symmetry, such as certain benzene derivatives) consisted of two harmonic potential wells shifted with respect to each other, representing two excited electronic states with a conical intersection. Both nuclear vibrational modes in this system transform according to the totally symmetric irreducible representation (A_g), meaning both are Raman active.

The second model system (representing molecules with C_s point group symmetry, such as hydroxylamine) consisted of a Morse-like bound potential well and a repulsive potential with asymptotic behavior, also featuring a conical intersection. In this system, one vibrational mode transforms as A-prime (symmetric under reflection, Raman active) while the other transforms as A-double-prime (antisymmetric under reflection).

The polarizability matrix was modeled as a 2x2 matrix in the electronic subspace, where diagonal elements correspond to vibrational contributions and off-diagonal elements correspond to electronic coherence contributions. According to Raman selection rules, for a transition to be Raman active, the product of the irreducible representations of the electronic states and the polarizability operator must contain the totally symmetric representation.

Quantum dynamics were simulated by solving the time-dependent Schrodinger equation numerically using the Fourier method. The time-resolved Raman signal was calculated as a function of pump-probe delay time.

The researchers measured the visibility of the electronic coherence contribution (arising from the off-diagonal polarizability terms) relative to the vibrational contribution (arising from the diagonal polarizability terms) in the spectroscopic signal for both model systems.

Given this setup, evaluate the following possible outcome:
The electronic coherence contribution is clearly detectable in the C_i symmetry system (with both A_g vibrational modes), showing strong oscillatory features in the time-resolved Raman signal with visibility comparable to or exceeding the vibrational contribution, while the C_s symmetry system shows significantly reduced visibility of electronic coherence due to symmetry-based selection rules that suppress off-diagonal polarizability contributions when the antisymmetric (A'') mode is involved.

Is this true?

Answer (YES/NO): NO